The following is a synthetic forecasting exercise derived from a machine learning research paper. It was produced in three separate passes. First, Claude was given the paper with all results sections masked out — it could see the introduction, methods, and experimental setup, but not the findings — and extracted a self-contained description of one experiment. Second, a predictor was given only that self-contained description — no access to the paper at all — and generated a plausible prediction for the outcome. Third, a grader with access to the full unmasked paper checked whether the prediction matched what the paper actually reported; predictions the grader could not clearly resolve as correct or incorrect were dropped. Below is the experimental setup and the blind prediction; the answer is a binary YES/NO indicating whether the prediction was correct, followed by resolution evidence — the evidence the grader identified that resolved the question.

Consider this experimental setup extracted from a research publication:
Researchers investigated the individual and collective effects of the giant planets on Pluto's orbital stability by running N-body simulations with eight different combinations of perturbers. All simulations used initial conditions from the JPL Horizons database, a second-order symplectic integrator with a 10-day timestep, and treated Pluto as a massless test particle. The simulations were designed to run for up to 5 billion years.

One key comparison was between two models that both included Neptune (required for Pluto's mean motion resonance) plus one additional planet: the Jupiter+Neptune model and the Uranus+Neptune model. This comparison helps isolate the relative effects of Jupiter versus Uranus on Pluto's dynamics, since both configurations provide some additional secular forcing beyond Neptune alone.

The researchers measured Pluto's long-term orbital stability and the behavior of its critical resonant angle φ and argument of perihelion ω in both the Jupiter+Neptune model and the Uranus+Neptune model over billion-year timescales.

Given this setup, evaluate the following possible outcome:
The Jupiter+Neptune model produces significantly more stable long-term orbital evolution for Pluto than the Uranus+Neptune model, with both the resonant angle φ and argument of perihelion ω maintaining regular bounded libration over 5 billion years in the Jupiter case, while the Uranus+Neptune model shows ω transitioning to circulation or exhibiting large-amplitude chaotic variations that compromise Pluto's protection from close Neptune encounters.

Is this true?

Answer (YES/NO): NO